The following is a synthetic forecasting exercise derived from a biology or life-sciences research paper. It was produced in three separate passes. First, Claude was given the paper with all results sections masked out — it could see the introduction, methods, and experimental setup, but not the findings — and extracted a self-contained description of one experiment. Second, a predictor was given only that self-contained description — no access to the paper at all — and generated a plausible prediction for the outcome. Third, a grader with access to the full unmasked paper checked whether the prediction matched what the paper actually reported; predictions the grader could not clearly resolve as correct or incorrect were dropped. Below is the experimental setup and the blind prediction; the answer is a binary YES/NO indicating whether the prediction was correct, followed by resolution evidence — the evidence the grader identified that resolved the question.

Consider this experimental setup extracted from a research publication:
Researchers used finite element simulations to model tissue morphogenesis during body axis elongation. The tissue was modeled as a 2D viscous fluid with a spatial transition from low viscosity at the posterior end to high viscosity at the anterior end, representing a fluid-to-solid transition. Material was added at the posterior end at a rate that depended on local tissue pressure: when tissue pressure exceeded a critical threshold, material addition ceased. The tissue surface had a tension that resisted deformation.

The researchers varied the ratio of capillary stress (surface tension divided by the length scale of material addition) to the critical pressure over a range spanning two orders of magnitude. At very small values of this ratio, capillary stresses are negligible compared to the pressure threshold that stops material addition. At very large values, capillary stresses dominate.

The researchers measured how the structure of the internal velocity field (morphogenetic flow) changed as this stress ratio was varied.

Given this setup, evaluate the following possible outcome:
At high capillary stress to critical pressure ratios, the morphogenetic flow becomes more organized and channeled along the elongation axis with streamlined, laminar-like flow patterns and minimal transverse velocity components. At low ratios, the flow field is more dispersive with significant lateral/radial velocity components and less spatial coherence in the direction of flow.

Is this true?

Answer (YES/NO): NO